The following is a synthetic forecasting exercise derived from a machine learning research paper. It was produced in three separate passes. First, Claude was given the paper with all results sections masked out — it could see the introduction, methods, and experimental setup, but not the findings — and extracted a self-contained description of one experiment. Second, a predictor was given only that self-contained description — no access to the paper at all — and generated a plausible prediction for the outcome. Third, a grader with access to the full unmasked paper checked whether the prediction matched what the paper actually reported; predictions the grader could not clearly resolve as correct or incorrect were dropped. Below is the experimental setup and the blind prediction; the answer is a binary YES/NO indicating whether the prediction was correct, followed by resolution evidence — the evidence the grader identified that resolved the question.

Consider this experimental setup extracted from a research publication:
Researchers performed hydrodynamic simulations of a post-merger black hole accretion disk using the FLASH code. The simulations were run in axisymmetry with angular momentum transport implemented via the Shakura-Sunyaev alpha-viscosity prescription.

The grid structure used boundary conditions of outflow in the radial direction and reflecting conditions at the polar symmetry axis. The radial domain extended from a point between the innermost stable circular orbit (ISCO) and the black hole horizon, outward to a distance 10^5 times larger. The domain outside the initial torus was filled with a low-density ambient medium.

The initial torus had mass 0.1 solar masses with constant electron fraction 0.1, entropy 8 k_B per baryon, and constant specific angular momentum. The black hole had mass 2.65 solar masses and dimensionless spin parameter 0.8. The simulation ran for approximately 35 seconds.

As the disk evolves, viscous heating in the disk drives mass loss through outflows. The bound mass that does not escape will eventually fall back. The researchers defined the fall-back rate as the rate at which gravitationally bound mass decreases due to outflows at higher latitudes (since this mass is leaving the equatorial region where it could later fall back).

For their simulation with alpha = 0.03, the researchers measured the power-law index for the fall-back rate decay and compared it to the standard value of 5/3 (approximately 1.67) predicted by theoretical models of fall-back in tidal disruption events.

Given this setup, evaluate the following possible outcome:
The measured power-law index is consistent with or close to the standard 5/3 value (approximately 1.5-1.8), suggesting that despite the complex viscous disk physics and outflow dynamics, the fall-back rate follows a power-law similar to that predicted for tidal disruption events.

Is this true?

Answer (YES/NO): NO